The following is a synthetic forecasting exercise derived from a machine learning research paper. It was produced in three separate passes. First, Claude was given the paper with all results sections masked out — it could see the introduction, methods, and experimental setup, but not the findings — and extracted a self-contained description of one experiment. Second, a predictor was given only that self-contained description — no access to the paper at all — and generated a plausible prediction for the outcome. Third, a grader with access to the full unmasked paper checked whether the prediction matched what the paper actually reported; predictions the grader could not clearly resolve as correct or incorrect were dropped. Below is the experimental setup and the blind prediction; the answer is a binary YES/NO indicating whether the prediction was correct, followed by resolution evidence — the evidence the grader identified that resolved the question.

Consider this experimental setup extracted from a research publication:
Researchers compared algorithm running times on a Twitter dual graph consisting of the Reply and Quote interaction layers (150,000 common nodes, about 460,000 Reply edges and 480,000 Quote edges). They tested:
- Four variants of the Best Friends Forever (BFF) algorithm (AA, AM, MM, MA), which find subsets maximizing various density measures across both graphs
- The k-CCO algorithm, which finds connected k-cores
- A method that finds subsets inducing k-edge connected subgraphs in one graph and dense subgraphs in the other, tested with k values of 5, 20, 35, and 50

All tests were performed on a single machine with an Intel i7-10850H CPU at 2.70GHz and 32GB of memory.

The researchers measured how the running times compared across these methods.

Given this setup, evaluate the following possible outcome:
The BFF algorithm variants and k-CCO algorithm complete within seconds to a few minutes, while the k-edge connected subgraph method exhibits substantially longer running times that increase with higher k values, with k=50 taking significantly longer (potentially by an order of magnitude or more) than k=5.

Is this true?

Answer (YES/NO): NO